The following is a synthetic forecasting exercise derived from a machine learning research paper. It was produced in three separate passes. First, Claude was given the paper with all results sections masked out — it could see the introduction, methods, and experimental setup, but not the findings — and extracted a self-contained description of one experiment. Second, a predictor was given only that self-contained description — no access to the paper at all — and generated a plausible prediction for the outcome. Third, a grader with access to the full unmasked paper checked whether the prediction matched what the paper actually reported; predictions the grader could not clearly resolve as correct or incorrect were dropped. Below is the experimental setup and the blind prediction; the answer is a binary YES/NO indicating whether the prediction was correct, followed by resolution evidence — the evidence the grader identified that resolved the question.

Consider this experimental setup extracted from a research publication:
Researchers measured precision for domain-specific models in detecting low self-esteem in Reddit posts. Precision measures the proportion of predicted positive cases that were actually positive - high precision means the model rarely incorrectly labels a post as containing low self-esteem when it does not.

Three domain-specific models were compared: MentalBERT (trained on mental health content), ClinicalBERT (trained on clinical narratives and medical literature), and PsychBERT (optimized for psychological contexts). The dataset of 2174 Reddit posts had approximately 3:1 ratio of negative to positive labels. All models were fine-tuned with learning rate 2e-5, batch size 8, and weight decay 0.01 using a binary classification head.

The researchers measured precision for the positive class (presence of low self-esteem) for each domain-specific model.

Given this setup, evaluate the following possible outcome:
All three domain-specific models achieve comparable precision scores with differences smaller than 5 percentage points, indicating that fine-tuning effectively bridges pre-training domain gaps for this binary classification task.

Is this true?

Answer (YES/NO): NO